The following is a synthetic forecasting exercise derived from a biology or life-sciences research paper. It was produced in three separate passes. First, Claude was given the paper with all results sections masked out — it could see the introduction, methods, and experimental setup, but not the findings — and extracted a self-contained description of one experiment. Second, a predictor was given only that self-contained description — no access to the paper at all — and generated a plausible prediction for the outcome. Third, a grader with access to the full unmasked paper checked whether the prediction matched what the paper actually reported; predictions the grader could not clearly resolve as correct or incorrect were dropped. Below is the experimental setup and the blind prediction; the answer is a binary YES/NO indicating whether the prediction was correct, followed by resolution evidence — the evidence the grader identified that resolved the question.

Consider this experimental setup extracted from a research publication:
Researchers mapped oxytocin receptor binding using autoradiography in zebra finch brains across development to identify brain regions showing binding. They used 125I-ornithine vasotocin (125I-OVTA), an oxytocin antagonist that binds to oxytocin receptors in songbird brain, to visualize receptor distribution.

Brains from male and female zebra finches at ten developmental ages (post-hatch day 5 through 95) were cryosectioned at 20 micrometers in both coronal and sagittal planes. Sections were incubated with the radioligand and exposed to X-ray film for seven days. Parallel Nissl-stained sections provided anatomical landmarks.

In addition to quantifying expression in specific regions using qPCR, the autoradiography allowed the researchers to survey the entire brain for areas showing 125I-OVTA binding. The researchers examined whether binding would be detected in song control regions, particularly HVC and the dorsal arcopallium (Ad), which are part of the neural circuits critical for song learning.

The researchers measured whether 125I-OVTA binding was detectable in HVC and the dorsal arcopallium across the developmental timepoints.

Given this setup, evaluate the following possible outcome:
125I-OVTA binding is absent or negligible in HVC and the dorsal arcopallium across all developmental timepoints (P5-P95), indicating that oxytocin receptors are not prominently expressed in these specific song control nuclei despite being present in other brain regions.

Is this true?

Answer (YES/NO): NO